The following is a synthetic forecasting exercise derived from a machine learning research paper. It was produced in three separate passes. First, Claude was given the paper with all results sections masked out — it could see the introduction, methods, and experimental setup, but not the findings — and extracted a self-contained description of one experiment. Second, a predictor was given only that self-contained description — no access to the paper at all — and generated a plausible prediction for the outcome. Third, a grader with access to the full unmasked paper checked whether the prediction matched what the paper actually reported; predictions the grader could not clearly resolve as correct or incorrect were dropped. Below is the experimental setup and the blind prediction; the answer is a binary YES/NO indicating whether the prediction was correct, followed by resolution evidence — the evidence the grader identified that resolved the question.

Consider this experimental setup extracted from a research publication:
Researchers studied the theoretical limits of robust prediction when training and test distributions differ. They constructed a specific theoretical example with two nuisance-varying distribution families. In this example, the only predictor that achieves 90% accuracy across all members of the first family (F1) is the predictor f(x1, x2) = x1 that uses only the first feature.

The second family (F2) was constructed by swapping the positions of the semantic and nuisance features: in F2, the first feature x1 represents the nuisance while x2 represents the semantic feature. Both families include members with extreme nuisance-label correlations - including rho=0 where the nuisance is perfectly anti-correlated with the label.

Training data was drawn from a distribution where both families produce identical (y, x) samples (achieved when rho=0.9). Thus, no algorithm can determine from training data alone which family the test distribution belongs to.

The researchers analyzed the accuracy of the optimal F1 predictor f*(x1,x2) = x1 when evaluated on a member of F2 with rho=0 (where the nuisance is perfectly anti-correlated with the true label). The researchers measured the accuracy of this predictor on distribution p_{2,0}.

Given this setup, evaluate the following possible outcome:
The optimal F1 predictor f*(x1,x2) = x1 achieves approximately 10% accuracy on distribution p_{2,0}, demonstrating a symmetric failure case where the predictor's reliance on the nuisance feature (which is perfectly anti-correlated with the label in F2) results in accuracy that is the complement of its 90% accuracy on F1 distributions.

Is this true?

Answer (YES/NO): NO